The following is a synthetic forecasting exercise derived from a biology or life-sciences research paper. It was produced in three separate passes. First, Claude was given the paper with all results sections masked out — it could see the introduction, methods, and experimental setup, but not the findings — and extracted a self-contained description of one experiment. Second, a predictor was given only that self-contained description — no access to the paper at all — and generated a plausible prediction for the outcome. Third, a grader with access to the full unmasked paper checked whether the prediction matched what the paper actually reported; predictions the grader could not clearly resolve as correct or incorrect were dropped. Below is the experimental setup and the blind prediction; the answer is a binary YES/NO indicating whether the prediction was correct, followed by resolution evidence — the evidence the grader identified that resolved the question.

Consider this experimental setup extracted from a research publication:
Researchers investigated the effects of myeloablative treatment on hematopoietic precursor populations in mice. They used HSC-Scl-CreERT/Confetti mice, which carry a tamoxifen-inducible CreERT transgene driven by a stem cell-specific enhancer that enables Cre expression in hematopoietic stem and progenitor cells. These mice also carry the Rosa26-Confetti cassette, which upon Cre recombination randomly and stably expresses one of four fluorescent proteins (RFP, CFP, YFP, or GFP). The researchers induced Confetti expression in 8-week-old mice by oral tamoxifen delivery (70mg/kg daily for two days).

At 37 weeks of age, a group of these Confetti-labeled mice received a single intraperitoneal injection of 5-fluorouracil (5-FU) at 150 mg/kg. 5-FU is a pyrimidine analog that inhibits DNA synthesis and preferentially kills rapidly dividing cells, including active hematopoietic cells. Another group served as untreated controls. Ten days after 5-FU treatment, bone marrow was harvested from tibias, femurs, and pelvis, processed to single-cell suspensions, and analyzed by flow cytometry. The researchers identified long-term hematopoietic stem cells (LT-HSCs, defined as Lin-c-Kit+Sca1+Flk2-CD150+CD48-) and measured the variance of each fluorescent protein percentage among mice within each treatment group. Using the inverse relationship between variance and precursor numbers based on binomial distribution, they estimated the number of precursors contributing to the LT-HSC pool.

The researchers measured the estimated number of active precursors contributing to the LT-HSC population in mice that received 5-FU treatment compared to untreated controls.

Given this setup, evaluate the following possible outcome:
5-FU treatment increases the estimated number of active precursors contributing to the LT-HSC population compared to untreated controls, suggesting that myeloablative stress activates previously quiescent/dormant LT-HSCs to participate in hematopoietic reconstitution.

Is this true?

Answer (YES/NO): NO